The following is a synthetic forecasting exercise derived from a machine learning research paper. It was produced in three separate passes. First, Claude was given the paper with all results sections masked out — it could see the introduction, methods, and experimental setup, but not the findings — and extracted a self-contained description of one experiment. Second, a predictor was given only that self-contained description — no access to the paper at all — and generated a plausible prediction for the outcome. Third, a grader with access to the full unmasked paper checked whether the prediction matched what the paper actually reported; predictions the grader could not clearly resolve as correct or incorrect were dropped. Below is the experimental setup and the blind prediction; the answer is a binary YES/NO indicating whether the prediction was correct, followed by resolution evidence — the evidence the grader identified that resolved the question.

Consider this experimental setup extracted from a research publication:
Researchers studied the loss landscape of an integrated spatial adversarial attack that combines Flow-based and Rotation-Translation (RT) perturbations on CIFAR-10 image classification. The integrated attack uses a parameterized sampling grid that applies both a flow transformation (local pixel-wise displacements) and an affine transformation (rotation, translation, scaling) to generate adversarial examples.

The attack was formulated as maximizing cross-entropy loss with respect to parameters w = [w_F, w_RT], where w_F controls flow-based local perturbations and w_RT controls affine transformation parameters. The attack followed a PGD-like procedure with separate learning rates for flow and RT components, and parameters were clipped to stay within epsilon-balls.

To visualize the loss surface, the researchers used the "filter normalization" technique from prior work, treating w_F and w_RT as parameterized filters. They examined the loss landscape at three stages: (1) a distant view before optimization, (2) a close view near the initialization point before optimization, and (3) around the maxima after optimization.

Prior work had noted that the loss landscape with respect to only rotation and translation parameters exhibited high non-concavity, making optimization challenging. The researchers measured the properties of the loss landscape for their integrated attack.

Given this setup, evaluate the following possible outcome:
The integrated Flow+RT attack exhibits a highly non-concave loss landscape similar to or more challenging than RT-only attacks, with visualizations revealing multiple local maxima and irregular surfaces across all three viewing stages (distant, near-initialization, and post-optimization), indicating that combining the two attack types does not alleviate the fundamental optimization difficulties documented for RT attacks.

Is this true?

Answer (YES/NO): NO